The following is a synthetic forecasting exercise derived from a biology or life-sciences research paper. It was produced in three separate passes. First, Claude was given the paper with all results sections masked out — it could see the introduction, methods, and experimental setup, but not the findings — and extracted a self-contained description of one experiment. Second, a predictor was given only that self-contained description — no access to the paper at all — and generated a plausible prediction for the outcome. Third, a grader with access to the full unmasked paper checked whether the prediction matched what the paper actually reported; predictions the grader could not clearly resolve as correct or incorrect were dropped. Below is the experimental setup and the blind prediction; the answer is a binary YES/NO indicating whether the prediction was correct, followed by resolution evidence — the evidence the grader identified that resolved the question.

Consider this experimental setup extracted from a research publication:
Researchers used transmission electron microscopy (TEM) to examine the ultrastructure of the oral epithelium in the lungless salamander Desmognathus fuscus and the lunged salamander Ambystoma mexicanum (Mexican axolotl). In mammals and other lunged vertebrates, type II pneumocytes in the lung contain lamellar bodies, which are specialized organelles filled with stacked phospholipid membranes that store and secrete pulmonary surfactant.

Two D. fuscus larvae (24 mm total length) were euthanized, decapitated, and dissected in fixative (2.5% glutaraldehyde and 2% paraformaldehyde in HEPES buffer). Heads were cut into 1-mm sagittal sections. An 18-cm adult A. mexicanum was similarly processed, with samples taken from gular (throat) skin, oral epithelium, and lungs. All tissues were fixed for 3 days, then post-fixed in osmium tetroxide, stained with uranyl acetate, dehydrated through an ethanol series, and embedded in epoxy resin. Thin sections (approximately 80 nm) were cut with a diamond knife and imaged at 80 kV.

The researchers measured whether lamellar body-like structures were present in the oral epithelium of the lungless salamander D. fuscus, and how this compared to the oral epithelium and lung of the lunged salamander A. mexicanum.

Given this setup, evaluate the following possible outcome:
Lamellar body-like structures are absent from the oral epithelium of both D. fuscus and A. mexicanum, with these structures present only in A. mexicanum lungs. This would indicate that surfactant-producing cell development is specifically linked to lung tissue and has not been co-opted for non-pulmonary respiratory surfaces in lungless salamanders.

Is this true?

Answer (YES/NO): NO